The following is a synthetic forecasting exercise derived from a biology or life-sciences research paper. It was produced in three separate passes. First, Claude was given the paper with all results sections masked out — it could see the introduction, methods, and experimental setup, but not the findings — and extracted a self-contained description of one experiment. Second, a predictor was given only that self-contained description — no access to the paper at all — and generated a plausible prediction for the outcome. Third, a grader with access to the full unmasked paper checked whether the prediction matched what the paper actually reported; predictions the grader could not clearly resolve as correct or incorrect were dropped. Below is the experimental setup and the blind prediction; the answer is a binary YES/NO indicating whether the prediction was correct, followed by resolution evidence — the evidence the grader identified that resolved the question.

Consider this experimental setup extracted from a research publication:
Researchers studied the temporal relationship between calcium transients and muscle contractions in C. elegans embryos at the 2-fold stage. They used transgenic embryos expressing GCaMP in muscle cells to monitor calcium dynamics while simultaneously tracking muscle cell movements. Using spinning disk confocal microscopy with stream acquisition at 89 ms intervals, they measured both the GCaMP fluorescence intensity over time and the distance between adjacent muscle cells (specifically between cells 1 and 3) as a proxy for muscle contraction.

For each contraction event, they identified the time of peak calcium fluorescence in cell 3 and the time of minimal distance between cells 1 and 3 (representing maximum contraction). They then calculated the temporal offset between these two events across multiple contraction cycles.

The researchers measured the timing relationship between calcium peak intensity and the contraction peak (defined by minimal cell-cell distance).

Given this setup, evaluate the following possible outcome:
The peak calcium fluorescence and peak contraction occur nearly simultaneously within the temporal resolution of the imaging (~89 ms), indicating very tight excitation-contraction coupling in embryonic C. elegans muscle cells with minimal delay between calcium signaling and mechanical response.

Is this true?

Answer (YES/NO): NO